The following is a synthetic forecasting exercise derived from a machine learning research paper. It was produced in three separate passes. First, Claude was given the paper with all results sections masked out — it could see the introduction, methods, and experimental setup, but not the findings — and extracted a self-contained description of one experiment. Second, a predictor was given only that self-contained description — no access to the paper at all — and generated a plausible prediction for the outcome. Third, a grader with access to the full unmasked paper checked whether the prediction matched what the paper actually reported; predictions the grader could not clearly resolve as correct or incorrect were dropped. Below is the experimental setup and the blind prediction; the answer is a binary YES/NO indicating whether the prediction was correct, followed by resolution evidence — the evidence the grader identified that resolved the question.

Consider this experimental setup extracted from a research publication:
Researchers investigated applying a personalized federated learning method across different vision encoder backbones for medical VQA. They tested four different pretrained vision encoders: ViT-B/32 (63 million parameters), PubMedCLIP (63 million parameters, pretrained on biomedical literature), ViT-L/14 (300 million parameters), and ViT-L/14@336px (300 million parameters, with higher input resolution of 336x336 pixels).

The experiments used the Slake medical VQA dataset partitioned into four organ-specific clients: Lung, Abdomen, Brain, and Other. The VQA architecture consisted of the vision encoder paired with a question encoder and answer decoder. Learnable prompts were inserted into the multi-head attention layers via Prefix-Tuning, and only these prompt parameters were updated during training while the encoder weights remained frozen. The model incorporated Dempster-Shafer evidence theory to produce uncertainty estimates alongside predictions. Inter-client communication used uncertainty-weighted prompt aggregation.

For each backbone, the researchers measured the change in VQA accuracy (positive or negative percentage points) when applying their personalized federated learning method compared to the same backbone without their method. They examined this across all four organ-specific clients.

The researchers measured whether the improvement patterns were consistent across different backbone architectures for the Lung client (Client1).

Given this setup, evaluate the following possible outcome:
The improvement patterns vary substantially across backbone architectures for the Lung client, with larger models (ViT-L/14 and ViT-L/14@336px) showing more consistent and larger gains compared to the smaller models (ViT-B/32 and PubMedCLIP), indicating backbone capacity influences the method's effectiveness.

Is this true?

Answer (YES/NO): NO